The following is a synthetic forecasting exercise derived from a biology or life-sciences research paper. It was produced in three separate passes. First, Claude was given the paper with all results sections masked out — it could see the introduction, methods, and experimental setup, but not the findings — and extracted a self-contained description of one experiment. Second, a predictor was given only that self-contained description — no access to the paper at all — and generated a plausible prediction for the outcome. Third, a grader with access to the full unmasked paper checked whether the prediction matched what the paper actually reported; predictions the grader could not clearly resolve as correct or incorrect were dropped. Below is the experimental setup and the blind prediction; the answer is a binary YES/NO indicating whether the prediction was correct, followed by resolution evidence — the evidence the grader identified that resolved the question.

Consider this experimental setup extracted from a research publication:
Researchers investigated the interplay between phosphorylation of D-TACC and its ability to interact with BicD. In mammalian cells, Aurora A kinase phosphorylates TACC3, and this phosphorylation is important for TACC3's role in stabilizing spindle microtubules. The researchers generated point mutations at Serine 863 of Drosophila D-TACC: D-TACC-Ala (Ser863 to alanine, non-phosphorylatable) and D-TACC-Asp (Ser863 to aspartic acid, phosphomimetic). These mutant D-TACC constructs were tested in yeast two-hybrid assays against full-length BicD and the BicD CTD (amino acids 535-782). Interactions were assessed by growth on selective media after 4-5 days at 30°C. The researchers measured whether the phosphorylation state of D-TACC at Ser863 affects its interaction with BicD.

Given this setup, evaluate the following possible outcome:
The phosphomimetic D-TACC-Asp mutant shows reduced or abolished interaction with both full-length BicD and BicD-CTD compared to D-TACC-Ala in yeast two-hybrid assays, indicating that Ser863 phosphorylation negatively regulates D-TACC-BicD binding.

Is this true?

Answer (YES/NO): NO